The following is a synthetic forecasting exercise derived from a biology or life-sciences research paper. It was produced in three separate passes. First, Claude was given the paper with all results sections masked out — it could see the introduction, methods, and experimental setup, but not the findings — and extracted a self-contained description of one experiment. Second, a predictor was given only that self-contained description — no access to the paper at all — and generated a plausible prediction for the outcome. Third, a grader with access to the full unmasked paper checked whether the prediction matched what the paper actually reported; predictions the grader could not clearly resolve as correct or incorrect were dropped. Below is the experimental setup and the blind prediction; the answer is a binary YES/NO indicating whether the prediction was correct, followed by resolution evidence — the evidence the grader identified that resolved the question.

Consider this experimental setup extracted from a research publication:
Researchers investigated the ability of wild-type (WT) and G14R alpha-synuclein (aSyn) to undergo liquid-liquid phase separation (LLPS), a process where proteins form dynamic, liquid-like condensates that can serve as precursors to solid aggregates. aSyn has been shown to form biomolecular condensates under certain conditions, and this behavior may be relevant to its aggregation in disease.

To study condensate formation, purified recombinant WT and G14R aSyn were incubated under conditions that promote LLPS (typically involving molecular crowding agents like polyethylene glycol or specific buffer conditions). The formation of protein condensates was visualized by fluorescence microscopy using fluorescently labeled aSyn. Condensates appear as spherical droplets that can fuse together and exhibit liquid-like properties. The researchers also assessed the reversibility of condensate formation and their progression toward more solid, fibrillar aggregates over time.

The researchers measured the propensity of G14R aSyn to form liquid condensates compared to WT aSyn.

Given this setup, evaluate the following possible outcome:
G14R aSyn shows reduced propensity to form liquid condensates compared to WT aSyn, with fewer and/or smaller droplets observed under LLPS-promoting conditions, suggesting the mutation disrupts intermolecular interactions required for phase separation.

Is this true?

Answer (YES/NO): NO